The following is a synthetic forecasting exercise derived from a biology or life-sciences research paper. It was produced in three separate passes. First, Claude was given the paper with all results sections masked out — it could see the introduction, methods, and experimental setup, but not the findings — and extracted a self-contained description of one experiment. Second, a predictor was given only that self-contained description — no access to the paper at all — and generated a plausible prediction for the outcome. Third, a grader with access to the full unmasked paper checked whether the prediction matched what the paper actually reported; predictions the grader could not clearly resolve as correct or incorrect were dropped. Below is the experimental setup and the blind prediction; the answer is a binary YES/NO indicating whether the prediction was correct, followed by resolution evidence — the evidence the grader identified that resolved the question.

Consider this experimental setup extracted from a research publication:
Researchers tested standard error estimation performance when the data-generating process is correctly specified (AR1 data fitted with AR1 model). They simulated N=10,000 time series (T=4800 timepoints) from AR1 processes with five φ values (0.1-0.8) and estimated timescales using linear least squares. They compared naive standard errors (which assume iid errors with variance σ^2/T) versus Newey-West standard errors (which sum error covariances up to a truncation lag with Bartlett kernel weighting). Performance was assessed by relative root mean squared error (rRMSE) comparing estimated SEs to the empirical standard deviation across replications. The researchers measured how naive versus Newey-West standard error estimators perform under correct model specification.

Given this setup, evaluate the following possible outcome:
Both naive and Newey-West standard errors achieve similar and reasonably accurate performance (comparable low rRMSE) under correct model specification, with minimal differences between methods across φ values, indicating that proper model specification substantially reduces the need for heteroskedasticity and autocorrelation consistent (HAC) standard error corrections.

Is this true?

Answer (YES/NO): YES